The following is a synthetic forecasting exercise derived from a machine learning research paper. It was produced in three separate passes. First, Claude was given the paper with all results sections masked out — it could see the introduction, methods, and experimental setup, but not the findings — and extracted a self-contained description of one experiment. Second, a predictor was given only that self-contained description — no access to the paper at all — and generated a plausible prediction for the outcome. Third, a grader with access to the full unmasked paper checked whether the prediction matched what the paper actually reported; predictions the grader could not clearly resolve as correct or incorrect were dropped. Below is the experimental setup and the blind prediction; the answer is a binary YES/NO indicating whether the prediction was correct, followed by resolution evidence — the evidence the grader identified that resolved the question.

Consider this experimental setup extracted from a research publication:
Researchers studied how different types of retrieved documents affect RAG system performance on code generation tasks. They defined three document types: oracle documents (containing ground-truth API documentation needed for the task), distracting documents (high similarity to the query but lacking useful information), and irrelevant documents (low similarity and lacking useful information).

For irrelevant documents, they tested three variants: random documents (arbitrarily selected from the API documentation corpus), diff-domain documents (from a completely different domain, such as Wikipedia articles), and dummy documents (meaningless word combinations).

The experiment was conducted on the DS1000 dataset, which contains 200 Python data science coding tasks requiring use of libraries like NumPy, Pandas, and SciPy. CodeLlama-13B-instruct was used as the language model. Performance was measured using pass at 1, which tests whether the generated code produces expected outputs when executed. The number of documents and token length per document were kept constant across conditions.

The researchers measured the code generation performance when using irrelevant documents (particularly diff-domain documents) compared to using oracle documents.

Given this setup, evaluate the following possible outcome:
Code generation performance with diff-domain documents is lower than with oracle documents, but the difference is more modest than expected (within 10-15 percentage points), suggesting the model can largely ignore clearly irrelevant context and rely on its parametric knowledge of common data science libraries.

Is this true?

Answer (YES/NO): NO